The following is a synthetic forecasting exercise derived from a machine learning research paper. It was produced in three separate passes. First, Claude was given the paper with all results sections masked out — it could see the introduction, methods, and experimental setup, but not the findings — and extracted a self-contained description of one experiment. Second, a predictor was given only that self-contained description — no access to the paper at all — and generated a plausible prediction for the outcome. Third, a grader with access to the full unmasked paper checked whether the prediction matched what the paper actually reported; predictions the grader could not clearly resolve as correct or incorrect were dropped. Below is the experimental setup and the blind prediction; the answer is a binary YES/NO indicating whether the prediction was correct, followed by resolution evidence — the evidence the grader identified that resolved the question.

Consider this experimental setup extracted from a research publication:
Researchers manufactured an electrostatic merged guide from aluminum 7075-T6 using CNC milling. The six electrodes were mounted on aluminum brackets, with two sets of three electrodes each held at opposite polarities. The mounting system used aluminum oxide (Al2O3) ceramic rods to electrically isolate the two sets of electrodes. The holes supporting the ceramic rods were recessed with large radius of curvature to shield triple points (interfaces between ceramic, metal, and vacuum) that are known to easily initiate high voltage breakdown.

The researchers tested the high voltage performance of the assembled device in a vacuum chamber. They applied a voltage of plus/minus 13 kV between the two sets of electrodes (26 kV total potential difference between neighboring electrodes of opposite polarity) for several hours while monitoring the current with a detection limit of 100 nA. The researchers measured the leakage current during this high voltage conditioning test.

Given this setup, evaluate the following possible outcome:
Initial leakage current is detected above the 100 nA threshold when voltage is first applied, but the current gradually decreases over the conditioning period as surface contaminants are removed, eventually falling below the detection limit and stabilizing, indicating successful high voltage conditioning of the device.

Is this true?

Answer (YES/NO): NO